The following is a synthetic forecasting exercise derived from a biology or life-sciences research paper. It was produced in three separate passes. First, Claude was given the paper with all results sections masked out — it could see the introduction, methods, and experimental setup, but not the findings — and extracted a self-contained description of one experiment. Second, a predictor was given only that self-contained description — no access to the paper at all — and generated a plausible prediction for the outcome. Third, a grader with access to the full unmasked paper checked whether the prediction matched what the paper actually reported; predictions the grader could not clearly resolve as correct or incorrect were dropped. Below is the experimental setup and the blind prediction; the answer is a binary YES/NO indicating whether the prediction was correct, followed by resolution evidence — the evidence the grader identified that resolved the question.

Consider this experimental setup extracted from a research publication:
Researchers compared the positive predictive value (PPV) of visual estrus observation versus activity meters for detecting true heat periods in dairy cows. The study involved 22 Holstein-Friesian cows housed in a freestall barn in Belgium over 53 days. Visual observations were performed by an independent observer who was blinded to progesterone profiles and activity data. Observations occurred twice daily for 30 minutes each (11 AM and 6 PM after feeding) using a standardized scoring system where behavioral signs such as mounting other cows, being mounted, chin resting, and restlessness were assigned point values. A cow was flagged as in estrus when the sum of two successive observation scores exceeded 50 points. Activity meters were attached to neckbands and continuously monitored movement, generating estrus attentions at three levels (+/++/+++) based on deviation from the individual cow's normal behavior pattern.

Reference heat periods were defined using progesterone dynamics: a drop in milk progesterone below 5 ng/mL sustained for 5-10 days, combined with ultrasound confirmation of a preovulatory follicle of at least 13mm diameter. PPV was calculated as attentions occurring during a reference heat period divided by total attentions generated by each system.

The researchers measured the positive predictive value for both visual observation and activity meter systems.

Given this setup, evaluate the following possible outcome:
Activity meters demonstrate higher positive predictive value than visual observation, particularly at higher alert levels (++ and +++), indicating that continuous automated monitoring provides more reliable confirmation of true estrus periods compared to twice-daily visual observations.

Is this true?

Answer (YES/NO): YES